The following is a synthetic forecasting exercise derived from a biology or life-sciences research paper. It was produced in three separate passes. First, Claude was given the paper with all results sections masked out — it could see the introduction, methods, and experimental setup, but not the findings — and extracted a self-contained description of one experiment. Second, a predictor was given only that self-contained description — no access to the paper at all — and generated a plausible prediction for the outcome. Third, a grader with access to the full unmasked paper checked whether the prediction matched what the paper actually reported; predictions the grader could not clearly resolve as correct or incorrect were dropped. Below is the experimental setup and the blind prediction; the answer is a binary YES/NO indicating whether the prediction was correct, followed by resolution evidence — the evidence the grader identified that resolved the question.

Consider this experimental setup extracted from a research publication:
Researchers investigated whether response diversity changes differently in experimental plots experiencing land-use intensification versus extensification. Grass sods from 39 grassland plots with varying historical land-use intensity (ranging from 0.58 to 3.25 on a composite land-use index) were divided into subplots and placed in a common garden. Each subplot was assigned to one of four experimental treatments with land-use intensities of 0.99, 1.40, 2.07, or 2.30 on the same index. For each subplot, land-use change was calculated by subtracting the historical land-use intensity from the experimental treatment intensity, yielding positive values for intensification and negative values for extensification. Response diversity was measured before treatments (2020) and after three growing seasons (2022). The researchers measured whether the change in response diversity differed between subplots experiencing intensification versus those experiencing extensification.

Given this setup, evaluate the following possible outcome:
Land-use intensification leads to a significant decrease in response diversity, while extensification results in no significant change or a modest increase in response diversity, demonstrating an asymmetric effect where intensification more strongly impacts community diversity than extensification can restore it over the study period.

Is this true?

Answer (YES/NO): NO